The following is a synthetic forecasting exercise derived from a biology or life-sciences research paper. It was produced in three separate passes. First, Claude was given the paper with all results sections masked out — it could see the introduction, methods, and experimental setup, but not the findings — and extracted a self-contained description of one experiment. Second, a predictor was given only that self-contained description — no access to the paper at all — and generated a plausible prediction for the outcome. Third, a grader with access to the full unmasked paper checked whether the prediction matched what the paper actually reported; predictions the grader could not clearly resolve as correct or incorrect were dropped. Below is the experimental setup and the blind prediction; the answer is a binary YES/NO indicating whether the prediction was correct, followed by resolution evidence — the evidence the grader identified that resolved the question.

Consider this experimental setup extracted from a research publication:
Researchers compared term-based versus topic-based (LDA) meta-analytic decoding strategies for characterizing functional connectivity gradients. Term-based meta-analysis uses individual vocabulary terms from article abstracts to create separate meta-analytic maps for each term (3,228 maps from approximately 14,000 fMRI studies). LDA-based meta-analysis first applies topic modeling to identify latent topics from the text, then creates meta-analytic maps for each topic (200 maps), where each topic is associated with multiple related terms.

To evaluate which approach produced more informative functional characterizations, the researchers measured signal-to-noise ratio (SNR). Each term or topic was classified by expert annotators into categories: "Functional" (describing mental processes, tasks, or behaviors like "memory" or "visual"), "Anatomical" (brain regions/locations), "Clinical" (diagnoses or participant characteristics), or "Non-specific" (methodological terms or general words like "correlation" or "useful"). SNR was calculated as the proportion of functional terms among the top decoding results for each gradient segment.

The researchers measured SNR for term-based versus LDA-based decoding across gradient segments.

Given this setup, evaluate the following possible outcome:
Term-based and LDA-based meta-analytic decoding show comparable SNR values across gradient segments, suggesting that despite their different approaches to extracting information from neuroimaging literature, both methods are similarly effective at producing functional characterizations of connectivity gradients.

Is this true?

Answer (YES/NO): YES